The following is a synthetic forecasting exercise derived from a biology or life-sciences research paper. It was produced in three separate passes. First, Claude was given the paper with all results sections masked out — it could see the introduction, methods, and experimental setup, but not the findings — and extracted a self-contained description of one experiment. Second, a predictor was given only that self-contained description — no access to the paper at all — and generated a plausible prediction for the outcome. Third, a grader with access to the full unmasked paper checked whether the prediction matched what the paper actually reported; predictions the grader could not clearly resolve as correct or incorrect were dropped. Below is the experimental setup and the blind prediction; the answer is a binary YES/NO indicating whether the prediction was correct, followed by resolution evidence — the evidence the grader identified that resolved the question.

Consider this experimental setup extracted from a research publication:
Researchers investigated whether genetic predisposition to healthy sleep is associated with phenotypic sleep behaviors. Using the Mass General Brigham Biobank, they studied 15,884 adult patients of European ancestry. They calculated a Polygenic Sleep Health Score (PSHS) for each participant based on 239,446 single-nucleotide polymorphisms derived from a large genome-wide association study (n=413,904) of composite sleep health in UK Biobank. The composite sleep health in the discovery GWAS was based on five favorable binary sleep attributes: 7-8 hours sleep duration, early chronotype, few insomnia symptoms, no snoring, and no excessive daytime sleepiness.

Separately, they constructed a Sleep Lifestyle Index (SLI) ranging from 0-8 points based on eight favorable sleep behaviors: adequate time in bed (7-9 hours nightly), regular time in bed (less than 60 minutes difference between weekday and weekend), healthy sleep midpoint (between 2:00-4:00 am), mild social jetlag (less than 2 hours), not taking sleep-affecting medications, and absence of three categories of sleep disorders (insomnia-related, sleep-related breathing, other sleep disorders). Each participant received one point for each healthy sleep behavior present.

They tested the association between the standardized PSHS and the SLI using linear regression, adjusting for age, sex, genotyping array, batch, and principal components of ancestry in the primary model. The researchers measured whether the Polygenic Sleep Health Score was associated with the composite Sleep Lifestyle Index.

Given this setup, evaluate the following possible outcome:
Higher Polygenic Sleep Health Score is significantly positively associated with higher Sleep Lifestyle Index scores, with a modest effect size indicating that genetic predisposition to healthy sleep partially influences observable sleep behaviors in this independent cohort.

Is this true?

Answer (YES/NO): YES